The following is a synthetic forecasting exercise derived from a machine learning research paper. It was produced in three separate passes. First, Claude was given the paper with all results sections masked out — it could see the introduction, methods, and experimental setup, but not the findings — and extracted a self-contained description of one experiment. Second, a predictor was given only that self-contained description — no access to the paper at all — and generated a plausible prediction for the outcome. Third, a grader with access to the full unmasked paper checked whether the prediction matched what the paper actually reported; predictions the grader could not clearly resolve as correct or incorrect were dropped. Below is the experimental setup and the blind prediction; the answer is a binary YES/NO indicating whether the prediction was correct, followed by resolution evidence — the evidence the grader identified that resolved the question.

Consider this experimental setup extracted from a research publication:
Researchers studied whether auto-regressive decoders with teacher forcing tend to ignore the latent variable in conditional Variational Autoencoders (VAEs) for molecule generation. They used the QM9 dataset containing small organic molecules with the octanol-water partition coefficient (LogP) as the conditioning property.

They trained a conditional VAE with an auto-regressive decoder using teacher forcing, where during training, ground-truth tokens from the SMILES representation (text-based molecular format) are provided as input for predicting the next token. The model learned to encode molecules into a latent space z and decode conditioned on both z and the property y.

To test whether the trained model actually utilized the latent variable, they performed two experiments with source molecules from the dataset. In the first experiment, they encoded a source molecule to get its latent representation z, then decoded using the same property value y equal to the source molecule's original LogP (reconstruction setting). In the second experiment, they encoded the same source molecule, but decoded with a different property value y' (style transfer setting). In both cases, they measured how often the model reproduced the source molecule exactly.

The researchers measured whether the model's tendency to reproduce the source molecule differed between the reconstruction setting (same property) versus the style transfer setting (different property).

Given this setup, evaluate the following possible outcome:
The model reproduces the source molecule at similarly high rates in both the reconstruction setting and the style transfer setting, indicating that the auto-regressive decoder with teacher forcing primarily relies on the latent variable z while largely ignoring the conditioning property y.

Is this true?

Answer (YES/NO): NO